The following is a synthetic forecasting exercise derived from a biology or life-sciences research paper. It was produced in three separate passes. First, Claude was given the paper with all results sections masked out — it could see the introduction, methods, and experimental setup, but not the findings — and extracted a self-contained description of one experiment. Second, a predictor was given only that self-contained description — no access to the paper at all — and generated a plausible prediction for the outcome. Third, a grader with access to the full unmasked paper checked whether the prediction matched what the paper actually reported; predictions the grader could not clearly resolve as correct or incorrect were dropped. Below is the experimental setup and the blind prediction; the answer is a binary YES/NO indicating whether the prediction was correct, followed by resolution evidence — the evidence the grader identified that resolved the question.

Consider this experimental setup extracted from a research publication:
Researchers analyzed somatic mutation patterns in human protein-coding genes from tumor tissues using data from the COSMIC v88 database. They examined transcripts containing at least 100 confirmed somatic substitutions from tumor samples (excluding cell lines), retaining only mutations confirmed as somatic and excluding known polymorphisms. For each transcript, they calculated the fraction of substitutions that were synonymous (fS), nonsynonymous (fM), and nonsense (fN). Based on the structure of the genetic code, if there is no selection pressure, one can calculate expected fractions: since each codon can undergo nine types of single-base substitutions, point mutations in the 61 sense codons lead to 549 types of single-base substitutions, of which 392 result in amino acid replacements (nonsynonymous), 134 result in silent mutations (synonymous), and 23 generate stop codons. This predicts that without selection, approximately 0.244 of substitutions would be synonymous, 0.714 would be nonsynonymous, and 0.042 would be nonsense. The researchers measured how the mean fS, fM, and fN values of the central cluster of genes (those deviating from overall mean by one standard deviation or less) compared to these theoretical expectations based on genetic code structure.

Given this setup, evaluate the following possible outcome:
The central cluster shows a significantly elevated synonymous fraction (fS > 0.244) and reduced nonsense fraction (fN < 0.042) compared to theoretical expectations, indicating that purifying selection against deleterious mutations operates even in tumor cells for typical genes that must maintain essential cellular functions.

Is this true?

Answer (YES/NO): NO